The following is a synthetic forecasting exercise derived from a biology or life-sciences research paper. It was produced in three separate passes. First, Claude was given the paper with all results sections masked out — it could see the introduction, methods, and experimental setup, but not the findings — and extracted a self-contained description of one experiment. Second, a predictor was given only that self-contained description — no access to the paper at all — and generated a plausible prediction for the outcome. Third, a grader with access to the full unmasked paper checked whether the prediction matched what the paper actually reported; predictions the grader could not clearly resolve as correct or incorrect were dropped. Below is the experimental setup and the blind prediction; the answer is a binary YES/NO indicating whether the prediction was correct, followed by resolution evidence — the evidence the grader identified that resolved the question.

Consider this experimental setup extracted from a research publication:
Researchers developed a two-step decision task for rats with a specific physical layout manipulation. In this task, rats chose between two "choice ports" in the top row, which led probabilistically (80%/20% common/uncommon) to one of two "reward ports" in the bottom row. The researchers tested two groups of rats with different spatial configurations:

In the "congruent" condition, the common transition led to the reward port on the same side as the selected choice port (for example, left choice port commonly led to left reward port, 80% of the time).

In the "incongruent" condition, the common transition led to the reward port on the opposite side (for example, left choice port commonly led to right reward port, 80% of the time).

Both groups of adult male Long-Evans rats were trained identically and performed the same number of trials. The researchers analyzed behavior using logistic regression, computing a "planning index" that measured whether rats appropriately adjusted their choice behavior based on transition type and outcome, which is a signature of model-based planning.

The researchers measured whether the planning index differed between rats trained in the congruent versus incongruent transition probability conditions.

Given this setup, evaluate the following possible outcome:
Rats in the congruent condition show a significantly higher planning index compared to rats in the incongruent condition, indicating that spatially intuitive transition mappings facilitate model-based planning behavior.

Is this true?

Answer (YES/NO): NO